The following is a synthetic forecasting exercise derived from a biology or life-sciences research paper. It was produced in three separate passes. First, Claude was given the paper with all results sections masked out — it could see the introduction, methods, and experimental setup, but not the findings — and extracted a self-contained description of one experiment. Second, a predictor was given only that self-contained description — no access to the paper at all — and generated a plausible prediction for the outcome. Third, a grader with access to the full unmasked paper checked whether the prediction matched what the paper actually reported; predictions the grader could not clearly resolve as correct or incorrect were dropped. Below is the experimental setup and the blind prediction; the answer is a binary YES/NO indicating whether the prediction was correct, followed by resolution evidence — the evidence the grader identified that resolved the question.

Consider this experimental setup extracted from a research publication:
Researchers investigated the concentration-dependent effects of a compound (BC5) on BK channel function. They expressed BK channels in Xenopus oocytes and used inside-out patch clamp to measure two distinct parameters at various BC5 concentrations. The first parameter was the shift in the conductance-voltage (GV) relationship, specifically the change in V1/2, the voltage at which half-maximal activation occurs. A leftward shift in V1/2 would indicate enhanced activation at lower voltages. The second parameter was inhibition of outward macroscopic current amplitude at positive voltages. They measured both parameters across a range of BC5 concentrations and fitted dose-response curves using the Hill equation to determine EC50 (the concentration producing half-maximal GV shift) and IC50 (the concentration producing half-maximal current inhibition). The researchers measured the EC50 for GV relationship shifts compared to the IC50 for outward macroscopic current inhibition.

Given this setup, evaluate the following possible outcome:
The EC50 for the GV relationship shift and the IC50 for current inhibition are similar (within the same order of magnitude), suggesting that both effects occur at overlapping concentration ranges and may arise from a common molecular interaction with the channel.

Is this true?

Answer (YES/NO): NO